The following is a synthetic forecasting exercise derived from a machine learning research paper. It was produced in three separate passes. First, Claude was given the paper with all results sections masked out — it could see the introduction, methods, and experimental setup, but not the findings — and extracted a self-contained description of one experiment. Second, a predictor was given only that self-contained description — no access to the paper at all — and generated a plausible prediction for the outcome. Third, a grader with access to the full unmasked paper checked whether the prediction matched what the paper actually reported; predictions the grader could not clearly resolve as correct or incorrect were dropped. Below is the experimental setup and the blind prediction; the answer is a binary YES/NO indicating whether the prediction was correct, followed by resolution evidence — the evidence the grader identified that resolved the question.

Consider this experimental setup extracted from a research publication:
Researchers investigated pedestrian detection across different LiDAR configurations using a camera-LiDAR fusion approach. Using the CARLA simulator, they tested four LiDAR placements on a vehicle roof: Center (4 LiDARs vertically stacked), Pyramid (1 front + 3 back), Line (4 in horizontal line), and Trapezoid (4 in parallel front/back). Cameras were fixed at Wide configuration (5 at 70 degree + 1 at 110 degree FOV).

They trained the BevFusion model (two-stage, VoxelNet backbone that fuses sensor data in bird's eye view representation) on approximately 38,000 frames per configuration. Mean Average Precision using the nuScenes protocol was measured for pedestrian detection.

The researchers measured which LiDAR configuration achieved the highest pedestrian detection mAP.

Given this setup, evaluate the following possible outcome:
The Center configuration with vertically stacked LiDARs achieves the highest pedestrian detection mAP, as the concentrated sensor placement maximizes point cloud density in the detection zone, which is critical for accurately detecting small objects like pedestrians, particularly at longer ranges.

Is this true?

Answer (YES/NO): NO